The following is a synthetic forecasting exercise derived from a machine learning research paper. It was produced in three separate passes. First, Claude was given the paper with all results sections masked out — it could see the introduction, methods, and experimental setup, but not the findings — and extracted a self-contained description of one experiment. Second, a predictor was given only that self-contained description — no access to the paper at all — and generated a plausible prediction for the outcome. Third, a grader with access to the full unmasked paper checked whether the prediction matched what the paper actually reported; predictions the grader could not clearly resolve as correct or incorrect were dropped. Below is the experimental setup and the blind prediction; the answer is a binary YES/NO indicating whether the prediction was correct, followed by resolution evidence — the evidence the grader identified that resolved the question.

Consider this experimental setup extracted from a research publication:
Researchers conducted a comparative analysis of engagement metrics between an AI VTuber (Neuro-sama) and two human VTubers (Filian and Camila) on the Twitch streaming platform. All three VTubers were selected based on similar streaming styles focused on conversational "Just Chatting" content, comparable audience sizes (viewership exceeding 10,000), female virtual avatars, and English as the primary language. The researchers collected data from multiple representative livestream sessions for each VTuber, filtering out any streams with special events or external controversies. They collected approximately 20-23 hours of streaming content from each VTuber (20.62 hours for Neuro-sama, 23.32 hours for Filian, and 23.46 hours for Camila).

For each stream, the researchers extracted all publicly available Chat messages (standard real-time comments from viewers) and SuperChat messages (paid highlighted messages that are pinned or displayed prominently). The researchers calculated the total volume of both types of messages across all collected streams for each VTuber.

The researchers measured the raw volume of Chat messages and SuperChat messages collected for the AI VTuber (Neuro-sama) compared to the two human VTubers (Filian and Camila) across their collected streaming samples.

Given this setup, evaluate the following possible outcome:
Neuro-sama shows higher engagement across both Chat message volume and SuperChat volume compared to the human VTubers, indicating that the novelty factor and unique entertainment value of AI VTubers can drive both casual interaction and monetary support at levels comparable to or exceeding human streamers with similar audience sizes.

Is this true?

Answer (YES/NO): YES